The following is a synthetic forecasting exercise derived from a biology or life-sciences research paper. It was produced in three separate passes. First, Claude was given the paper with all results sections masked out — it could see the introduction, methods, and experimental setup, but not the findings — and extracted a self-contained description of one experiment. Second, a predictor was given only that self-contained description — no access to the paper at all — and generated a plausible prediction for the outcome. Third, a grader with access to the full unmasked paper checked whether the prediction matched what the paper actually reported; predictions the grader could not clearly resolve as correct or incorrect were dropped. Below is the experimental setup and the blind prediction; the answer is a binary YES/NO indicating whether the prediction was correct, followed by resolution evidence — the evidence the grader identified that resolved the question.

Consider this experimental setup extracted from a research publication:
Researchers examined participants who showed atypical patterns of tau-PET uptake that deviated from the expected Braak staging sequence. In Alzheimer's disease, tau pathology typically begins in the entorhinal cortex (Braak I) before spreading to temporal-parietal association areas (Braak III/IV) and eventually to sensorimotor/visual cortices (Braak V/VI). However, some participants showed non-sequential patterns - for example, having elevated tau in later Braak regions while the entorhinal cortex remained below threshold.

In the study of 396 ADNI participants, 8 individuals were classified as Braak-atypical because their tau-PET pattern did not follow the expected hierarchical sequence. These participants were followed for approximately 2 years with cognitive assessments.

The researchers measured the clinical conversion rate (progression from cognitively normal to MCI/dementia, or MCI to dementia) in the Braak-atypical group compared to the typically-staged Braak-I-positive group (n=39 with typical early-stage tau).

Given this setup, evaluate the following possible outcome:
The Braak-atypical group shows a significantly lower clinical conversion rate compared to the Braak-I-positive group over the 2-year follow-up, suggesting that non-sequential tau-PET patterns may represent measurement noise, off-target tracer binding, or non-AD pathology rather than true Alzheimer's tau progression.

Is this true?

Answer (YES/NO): NO